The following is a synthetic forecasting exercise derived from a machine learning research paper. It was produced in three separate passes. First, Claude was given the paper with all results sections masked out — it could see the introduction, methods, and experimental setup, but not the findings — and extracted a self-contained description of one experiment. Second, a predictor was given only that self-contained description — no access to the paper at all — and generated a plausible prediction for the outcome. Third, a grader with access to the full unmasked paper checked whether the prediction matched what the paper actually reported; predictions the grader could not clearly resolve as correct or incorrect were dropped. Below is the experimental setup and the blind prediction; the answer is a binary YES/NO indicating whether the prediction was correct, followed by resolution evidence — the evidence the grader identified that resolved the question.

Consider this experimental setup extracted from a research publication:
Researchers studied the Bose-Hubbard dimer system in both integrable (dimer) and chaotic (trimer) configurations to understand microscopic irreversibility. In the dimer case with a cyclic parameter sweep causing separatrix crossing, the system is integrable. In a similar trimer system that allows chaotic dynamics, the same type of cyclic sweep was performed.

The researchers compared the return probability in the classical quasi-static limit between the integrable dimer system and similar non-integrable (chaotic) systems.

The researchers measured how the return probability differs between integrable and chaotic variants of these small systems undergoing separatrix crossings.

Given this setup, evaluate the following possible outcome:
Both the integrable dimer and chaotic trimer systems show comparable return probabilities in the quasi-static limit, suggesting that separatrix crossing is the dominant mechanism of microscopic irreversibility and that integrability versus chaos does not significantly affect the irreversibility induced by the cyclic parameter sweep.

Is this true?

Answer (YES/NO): NO